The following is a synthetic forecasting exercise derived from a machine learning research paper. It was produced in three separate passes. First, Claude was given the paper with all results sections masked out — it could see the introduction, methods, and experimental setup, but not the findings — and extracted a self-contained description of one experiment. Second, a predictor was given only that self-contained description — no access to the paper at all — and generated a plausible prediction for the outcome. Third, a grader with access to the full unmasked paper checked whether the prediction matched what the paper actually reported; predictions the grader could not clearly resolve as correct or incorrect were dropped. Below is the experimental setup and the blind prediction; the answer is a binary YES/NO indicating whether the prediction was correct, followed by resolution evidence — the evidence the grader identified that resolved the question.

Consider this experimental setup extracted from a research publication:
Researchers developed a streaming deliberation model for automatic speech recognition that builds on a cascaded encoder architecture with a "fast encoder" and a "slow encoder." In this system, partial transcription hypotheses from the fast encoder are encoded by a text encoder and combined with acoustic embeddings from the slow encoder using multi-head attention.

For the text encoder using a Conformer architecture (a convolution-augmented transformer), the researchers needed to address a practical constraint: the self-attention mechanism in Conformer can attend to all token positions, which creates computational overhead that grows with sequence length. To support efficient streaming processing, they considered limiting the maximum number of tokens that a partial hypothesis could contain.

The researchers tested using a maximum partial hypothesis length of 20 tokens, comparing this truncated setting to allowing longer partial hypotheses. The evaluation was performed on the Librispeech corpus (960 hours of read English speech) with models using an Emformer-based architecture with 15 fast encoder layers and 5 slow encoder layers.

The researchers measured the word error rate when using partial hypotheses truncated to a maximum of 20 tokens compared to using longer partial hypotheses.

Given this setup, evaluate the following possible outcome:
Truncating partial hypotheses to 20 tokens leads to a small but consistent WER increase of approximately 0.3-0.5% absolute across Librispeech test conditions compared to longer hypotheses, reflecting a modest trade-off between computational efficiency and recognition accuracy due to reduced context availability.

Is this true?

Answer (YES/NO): NO